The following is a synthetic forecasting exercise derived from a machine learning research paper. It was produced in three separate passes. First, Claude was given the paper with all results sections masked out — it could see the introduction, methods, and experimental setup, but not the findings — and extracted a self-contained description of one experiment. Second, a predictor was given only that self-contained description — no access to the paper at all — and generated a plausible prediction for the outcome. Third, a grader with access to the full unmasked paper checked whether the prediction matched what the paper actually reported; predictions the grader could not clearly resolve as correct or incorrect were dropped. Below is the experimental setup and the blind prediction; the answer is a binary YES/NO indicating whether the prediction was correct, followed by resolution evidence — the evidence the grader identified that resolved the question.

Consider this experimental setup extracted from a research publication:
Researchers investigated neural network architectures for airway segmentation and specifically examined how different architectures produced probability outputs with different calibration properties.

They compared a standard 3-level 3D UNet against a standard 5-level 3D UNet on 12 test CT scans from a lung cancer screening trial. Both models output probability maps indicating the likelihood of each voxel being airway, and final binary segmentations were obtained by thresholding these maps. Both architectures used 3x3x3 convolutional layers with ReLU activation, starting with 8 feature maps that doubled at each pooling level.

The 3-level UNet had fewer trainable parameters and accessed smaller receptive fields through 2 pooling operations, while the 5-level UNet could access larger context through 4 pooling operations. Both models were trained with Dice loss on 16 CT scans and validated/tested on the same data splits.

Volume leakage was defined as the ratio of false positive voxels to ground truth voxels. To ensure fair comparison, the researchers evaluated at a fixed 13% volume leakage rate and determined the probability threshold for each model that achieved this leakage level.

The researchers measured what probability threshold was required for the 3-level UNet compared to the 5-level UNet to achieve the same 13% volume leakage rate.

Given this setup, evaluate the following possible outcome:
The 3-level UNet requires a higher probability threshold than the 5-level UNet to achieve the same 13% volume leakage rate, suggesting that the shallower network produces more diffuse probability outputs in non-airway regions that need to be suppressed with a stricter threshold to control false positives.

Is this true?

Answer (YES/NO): YES